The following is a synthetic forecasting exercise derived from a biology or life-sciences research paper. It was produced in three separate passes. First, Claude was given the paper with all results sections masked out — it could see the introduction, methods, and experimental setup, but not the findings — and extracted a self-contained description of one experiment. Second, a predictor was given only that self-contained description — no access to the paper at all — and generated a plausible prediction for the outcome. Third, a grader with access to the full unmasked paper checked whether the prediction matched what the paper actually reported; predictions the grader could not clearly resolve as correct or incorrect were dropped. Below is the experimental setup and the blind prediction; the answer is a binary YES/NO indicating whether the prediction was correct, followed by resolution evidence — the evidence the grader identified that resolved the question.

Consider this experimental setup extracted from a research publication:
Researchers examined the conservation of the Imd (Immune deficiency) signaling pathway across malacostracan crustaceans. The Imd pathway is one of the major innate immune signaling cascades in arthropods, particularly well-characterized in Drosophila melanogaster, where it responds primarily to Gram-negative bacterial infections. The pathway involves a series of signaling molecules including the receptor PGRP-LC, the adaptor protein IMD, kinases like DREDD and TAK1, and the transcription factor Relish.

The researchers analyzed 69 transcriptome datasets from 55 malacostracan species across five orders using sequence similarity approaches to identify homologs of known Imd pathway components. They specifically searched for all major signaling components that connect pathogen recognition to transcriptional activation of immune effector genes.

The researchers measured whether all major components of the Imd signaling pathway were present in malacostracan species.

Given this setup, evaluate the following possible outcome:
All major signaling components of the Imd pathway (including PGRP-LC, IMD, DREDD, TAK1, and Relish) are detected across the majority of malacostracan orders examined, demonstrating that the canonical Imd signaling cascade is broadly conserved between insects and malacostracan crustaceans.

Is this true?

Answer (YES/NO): NO